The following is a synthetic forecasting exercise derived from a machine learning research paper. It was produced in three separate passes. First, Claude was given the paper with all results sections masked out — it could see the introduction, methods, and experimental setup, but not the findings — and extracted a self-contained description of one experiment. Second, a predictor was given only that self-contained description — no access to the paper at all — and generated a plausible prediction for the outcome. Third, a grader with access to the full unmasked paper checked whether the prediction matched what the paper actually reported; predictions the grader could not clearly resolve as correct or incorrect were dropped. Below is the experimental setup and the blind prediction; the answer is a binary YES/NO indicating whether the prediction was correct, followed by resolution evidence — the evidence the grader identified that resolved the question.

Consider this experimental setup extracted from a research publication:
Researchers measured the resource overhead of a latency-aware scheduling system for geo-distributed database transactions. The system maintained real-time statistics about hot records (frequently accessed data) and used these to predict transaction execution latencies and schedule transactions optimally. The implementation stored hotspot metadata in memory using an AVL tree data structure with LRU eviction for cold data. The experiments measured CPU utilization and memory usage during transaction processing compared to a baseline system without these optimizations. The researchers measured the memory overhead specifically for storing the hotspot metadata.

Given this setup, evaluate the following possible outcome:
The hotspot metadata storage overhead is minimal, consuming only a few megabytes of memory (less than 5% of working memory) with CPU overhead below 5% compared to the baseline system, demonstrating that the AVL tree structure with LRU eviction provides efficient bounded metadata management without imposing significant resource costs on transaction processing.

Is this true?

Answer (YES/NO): NO